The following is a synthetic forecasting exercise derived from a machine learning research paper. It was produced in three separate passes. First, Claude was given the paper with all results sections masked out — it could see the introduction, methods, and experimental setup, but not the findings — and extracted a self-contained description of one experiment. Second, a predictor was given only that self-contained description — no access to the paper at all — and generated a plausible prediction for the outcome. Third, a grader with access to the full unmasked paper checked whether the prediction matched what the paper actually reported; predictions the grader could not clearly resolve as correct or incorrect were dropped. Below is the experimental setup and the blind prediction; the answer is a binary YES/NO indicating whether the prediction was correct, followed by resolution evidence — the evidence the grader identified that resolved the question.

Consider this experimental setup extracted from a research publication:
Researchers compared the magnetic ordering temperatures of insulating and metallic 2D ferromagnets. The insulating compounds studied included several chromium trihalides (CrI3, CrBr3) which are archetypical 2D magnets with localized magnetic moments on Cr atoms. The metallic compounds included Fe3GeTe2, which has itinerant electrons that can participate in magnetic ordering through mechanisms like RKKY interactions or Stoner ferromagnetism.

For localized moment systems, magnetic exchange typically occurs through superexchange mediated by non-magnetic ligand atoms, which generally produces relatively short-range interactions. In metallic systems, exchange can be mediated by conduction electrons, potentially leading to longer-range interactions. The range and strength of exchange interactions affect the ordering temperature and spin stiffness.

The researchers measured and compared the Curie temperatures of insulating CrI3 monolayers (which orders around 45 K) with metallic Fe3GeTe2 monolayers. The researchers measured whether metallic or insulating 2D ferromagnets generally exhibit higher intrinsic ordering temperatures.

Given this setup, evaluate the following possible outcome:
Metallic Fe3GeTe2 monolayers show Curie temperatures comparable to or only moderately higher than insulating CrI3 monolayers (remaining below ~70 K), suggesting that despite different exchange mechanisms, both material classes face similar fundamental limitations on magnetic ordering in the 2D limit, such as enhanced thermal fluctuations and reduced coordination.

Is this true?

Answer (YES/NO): NO